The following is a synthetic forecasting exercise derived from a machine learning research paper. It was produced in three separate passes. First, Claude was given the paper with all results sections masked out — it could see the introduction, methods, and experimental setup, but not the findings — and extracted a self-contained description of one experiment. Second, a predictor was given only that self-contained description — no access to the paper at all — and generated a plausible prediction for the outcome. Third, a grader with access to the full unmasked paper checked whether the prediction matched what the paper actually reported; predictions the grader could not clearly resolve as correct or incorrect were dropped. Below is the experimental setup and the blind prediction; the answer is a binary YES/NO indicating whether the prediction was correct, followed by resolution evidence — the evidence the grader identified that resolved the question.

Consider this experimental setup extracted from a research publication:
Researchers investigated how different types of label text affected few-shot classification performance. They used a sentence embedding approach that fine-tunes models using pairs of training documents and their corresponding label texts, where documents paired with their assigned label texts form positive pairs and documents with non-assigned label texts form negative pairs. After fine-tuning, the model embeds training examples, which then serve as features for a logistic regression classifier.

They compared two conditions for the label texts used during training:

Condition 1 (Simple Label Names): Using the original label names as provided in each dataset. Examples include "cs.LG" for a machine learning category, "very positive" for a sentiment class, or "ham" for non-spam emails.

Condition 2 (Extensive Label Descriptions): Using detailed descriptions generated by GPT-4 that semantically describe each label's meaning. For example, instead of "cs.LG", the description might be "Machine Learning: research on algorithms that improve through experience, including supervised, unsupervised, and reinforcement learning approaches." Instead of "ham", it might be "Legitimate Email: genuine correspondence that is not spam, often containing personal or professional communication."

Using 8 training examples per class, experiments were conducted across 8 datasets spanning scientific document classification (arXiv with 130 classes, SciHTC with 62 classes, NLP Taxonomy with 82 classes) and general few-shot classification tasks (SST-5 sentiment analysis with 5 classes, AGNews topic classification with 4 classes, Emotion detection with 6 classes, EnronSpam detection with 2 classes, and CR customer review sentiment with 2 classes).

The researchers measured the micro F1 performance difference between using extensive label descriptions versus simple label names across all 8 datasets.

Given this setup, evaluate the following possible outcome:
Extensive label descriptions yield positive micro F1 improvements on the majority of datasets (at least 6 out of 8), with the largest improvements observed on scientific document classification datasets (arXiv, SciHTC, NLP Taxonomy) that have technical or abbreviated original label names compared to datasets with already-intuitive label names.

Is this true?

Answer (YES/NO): NO